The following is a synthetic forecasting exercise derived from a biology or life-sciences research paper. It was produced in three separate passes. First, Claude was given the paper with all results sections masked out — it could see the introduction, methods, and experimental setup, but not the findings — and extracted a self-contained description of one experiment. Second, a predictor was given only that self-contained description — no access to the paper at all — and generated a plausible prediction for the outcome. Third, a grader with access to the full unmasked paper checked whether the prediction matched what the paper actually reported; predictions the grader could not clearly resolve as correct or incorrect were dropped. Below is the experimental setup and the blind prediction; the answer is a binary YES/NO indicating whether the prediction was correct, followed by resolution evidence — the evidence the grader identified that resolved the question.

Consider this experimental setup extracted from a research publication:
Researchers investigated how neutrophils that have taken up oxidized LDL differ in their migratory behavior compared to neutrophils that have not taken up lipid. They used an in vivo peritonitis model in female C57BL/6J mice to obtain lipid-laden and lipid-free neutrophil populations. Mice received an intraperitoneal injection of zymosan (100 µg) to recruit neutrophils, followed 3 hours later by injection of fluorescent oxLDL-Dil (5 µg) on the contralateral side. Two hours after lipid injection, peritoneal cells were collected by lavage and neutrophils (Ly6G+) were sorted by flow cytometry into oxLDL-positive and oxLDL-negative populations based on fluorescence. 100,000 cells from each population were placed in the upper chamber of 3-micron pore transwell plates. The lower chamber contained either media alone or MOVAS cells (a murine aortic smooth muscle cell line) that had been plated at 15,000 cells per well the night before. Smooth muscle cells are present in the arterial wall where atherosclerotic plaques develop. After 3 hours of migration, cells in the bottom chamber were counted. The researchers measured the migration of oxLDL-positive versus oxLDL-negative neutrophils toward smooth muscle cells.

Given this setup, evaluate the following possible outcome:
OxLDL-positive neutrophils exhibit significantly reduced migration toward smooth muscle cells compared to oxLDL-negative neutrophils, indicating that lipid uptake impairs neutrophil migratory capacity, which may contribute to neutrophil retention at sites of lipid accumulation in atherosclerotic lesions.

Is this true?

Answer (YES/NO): YES